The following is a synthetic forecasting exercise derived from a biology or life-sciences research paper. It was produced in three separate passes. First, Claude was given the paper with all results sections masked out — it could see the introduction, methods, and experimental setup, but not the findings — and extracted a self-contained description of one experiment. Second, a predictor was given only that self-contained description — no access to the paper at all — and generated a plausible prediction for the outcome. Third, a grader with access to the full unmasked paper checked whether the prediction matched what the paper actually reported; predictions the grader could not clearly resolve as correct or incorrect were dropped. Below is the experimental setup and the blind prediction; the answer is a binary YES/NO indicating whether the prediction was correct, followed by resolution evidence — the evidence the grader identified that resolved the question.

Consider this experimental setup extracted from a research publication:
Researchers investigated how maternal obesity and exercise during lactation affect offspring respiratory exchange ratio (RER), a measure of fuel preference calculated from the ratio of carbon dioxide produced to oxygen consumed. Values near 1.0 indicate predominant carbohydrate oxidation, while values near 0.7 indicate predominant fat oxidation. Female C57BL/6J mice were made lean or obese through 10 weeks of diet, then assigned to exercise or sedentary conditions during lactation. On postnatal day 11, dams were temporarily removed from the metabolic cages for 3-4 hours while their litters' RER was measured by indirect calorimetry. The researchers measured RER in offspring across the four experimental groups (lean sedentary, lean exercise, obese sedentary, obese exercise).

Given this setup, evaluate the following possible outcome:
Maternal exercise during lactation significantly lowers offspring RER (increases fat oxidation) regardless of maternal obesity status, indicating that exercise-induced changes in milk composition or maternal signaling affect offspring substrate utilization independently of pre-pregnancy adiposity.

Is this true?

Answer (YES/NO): NO